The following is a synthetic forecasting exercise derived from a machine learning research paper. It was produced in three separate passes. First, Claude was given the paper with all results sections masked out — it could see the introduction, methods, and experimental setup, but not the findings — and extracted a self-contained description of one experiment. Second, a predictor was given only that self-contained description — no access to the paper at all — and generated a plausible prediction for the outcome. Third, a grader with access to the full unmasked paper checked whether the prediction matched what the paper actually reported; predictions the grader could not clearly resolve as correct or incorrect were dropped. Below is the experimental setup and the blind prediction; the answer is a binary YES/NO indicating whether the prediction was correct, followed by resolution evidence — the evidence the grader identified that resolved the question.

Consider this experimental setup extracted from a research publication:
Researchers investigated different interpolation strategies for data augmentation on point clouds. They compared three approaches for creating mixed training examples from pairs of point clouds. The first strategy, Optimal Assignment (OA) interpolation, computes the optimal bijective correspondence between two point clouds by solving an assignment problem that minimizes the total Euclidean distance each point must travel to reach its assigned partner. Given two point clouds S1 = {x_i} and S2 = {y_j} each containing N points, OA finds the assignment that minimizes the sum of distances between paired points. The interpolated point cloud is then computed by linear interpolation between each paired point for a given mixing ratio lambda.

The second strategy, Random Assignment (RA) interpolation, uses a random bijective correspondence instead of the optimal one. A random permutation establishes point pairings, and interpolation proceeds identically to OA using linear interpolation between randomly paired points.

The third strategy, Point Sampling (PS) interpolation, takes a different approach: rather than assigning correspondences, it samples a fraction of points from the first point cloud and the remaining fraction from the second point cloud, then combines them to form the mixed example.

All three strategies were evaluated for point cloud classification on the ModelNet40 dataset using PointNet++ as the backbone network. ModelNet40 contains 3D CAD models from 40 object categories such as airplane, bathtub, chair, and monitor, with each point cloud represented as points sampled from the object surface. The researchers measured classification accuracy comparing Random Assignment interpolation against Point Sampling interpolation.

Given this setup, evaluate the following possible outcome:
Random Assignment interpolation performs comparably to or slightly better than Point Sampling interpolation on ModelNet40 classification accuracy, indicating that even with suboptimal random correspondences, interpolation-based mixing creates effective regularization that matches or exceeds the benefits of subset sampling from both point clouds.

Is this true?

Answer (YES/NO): NO